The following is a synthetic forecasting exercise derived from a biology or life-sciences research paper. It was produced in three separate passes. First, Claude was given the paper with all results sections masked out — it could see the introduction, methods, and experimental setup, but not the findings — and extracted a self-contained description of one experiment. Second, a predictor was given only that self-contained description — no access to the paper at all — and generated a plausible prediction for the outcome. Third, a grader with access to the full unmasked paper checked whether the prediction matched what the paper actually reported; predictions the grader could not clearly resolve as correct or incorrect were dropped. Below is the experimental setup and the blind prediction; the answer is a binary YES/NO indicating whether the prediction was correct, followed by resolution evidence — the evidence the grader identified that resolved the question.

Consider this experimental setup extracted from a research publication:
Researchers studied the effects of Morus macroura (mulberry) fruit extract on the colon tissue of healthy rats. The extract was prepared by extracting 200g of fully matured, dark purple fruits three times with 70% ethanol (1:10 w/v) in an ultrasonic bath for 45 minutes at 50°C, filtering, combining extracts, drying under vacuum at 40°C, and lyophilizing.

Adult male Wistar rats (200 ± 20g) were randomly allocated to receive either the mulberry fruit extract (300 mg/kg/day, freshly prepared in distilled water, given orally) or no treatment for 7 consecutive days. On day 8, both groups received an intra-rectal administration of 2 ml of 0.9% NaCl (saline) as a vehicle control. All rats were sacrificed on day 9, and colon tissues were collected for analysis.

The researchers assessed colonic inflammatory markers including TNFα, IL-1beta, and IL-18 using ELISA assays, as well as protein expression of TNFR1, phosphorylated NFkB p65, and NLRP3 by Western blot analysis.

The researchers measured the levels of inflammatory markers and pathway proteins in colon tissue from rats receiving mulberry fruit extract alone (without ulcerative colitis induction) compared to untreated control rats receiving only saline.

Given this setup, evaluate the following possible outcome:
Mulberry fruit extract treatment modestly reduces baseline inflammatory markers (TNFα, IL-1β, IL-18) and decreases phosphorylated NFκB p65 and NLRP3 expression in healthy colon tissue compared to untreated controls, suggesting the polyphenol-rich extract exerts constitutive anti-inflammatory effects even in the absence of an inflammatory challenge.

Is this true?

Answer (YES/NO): NO